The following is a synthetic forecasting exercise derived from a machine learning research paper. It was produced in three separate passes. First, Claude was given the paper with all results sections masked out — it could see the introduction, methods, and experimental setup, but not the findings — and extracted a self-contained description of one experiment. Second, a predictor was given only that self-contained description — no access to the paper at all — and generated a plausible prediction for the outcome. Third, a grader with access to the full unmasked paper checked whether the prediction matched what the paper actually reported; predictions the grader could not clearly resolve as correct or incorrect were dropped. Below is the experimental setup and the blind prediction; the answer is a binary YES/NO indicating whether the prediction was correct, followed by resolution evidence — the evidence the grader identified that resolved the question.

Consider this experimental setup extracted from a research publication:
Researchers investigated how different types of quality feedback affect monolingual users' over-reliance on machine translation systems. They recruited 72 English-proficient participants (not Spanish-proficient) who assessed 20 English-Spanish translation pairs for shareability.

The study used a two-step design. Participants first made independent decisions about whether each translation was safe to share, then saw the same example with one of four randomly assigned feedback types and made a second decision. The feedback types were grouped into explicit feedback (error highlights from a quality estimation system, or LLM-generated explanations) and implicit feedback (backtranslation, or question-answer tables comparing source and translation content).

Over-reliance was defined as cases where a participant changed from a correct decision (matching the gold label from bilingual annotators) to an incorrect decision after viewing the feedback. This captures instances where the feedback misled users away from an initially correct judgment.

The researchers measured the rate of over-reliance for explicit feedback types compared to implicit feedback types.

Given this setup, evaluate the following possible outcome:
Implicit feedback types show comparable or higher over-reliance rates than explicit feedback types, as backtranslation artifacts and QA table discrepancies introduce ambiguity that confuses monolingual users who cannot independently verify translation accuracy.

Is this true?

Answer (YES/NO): NO